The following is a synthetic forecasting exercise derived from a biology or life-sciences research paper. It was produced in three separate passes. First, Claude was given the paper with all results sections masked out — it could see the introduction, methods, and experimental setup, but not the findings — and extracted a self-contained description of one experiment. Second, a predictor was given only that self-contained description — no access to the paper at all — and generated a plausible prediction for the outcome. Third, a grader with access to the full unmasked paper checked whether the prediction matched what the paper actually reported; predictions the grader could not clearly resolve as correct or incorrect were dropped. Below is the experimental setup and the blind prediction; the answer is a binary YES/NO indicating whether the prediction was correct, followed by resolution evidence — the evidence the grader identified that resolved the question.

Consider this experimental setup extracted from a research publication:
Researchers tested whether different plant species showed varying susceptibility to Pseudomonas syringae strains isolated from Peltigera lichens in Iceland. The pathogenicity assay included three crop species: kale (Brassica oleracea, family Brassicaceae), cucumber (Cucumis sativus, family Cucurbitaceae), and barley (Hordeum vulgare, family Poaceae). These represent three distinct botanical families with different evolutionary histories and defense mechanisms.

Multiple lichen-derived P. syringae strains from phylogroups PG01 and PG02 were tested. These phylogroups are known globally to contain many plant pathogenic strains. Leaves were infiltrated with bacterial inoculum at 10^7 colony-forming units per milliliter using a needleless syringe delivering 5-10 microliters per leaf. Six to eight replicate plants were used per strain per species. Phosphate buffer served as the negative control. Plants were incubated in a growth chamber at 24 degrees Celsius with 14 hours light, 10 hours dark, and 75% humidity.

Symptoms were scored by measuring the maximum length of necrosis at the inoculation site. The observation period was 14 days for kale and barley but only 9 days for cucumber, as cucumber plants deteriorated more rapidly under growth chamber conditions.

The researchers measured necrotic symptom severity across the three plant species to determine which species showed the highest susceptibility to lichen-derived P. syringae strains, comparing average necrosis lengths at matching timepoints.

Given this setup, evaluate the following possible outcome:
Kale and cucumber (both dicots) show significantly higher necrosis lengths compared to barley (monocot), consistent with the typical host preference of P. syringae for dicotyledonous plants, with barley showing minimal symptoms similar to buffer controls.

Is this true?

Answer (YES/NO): NO